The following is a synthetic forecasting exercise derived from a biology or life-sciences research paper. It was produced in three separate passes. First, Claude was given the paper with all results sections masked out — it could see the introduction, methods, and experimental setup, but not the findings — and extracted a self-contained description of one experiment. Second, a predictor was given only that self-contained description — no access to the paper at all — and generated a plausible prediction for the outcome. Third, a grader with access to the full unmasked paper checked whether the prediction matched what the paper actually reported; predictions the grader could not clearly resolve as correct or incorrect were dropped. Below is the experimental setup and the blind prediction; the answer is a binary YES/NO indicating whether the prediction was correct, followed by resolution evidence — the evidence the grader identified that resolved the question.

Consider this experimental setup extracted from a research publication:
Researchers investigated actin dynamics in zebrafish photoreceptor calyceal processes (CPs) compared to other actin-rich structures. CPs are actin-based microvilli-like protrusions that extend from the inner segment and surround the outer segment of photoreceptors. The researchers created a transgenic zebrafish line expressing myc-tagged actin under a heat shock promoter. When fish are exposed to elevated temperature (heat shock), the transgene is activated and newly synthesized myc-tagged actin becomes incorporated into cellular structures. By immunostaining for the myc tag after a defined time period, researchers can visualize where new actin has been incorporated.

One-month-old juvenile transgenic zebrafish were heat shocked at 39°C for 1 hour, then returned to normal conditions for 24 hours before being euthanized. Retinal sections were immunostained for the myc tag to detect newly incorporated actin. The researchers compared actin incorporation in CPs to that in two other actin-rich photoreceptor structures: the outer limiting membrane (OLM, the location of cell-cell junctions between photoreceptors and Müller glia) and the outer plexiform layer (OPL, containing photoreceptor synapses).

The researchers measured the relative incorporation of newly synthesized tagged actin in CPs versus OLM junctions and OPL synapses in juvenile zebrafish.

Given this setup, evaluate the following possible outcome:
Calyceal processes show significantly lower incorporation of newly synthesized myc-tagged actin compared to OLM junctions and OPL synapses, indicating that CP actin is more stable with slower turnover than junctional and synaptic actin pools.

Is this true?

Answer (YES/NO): NO